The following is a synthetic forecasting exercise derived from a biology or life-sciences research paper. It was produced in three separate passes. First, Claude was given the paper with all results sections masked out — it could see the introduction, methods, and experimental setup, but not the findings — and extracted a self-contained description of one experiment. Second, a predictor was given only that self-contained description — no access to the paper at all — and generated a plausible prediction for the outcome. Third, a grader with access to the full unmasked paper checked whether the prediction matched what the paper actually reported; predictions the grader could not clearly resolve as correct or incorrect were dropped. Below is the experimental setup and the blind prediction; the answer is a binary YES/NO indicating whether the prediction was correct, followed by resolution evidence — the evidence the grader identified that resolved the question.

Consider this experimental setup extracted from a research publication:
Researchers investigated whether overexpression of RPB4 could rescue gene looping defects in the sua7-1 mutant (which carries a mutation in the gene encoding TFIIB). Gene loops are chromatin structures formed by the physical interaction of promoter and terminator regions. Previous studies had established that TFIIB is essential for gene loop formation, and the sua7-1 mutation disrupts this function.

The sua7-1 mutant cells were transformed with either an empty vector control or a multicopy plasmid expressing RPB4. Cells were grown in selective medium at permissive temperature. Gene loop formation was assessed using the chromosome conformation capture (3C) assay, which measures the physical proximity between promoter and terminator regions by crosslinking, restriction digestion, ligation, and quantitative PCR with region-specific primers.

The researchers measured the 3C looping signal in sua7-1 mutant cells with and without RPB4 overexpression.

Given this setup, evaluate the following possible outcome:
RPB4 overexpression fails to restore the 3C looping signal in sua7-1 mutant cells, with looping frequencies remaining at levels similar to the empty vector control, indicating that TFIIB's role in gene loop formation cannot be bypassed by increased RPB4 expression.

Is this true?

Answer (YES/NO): NO